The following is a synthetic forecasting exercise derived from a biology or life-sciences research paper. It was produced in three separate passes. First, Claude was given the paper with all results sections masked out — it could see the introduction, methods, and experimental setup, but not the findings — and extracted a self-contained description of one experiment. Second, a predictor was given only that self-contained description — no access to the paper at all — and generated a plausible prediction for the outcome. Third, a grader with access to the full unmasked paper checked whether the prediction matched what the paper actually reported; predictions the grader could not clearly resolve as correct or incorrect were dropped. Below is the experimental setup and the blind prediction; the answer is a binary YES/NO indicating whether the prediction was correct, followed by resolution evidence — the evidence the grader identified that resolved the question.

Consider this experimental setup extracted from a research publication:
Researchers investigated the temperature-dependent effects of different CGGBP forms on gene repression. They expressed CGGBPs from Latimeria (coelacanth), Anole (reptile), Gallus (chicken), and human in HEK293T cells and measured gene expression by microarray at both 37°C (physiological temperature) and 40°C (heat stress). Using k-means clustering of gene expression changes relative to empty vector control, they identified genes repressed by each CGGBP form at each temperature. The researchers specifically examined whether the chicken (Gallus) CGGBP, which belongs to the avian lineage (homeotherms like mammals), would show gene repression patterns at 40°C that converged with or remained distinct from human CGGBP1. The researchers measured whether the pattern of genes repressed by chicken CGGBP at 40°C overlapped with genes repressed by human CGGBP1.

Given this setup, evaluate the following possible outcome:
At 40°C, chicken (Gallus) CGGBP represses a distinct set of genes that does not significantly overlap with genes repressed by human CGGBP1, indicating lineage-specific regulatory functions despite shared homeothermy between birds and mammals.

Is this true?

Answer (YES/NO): NO